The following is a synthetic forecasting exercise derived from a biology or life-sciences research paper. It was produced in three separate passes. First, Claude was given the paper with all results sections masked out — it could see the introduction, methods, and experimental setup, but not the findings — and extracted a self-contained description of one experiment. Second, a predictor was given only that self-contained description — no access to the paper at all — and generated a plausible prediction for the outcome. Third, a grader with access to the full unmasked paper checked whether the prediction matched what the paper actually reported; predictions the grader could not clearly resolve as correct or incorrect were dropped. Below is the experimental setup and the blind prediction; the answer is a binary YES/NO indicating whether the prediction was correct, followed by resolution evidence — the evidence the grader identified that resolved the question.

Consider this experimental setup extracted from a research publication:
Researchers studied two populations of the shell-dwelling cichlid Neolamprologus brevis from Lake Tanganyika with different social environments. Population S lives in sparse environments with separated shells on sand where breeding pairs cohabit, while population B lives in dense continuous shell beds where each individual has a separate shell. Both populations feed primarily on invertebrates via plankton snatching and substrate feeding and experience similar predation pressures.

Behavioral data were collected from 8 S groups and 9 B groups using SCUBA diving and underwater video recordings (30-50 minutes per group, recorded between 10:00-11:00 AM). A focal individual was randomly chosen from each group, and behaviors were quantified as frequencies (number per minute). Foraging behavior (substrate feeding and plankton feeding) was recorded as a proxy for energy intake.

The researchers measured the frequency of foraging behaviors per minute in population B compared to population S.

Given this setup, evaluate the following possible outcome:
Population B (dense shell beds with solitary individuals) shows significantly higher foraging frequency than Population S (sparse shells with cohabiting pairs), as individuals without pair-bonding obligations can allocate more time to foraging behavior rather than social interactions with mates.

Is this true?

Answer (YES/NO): NO